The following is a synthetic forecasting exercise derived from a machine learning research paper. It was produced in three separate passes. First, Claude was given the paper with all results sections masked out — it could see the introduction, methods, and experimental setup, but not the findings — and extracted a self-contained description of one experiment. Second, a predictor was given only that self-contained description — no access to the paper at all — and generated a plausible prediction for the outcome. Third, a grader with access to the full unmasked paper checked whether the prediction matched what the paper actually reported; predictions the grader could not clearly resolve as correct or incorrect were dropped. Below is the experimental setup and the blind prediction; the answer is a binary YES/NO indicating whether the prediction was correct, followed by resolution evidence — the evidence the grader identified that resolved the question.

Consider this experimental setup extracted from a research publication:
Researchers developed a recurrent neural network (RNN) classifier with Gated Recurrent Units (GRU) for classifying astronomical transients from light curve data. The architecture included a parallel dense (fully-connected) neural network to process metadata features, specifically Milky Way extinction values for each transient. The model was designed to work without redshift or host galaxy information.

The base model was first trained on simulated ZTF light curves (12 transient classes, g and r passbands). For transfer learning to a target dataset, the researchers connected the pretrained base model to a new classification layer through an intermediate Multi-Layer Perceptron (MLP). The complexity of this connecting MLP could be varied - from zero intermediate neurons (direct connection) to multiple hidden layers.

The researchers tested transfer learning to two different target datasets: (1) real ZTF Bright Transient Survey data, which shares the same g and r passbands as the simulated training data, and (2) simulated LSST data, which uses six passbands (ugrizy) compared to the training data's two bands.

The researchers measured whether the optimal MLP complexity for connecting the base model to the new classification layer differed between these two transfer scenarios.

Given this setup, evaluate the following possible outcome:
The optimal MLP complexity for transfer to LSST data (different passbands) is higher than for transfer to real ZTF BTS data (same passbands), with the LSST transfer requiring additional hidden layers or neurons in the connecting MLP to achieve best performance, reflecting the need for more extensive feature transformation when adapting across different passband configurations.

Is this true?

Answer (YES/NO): YES